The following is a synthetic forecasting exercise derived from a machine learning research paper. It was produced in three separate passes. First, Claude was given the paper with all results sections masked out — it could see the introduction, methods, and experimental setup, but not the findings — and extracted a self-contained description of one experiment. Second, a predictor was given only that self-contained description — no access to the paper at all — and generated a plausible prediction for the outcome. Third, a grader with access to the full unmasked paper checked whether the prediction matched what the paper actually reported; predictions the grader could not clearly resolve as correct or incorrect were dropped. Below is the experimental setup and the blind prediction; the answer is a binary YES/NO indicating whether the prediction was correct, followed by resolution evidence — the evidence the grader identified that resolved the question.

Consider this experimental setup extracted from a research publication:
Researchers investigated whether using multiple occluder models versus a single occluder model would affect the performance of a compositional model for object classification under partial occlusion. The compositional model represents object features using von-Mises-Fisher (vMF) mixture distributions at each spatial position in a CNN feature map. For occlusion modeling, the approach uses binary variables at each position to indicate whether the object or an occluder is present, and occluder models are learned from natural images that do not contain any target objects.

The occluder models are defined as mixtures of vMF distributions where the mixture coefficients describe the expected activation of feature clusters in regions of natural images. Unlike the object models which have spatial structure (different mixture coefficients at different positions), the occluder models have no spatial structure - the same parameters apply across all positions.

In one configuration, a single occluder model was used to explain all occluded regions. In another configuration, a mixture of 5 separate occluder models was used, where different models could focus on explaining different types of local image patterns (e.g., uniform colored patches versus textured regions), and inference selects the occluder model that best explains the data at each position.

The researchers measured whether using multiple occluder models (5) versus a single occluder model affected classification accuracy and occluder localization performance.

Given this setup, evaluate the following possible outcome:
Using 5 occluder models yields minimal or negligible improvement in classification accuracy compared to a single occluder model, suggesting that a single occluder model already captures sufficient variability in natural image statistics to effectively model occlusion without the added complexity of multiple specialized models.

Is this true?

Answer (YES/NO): NO